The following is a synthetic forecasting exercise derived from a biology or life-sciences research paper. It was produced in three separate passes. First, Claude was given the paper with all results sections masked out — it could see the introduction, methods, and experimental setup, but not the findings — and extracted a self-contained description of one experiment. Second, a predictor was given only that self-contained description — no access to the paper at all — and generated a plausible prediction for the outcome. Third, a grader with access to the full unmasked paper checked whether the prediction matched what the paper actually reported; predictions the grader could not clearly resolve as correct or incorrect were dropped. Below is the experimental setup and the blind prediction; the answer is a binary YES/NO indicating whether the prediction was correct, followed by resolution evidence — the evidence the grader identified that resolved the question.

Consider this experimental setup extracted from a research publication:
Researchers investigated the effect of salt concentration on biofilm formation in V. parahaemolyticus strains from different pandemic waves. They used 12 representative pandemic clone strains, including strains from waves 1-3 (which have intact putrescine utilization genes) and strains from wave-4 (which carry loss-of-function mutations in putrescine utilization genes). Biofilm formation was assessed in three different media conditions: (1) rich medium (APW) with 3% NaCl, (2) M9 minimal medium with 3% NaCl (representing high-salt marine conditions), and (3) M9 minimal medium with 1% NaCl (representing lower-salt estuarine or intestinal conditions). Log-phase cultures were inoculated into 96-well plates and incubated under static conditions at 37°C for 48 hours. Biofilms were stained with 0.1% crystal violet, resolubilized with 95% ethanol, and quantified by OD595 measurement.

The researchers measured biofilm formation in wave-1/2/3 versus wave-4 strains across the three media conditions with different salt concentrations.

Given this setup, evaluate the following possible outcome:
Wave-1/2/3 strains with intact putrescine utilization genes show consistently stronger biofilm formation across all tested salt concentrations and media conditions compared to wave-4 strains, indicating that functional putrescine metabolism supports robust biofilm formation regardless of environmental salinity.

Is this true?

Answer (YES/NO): NO